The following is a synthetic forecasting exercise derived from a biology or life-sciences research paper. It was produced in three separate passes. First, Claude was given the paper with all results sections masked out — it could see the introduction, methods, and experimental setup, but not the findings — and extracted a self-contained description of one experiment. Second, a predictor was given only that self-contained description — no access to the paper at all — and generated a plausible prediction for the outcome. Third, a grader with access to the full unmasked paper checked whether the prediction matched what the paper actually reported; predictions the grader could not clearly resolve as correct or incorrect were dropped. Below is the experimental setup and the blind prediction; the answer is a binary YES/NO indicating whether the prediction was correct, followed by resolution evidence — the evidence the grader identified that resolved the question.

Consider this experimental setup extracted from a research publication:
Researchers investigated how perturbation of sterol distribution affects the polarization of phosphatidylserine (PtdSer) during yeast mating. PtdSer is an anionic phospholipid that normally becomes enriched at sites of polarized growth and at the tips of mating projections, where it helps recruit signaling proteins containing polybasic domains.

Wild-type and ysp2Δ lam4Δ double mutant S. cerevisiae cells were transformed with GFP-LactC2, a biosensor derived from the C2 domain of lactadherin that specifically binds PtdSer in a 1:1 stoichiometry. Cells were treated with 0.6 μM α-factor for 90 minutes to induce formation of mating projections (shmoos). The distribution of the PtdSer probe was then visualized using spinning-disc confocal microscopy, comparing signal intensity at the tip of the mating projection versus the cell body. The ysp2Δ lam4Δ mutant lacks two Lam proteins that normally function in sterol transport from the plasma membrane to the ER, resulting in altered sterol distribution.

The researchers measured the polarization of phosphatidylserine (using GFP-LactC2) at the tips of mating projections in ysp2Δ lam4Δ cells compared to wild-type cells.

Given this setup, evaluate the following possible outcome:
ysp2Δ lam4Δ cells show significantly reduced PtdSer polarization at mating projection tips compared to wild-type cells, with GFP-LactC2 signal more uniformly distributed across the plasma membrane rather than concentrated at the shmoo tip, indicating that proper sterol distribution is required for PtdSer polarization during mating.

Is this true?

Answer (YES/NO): YES